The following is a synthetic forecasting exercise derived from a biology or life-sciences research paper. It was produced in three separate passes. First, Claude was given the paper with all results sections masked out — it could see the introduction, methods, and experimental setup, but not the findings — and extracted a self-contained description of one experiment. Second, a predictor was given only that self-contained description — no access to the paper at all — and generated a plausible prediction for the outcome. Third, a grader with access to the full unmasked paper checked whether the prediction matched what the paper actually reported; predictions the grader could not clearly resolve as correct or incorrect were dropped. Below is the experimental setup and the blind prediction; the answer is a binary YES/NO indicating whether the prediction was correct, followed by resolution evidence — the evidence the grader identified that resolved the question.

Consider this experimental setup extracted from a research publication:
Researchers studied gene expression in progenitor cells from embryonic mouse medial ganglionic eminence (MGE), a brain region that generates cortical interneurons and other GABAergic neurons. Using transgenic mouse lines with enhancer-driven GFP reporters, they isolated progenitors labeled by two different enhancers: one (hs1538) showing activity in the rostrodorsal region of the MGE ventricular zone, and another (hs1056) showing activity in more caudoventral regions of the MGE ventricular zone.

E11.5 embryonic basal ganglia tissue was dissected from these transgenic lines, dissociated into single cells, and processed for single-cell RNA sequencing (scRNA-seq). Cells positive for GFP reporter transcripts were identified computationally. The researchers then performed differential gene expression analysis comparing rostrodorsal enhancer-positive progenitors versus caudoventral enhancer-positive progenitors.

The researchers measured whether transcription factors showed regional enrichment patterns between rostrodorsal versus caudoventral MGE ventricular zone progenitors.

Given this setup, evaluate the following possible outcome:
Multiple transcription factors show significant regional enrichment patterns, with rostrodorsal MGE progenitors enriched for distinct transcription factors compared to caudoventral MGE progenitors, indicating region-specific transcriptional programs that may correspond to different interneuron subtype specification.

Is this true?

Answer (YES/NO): YES